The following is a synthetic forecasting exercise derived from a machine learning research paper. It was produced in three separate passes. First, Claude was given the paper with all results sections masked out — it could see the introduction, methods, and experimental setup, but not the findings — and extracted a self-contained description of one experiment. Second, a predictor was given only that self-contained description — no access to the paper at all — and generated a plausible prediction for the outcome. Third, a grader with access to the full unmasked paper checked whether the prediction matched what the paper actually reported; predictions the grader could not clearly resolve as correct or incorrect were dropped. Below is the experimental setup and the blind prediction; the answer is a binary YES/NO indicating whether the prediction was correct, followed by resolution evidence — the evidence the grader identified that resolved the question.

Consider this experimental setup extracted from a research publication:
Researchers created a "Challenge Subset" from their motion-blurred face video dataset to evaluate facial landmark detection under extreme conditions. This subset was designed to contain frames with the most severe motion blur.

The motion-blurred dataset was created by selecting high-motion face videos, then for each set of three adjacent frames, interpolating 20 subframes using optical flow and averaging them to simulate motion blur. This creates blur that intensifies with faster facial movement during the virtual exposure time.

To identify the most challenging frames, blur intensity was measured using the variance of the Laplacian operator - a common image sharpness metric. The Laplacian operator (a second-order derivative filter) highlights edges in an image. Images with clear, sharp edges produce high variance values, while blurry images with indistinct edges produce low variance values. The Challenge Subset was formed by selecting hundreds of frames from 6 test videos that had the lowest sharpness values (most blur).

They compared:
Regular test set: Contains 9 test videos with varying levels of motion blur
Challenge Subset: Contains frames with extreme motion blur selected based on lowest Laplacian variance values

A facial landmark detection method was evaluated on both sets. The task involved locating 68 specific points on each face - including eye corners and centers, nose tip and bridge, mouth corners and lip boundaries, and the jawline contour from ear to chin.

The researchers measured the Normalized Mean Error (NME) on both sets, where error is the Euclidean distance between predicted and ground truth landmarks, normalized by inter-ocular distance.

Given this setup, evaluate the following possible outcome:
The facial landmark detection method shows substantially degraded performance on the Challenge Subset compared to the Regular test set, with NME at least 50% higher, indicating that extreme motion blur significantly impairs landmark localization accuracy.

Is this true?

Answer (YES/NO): YES